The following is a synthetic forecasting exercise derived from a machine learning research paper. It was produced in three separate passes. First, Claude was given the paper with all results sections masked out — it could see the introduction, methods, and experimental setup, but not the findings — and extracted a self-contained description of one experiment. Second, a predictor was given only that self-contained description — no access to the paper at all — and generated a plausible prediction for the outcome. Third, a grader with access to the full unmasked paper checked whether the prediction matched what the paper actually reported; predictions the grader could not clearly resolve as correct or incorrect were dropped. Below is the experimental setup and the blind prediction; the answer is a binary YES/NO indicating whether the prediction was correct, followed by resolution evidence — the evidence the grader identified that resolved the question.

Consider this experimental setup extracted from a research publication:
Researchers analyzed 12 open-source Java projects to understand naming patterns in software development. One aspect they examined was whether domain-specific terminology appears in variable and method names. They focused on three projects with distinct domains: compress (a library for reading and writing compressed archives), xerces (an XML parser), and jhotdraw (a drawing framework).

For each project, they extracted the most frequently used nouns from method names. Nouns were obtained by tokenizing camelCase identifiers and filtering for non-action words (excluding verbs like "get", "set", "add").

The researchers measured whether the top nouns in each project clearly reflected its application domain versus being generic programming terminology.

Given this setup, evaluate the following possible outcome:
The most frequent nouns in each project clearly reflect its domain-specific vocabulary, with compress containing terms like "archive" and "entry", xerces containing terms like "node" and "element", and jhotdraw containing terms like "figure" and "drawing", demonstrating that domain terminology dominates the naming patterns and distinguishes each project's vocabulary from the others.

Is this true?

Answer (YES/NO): NO